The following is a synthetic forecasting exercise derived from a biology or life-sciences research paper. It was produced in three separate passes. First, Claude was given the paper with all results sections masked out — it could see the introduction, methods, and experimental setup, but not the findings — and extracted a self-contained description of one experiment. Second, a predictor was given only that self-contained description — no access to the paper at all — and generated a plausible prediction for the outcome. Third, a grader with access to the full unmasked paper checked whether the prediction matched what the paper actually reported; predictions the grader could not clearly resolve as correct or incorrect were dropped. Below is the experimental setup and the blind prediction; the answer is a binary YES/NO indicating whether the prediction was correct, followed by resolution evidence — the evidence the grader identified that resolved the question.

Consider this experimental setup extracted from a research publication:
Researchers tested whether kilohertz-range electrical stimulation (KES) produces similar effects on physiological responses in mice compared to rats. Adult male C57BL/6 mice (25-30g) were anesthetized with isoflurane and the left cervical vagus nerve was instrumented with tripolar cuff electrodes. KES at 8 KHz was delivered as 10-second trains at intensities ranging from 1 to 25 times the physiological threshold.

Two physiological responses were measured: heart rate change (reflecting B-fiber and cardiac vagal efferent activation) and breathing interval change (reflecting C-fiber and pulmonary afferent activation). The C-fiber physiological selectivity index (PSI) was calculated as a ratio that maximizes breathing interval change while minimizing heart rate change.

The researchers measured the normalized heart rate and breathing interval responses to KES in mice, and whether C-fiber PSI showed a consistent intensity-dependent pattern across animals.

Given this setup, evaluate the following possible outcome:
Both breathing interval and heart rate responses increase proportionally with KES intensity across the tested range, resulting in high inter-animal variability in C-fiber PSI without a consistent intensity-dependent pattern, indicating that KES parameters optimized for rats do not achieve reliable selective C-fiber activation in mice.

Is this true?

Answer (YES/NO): NO